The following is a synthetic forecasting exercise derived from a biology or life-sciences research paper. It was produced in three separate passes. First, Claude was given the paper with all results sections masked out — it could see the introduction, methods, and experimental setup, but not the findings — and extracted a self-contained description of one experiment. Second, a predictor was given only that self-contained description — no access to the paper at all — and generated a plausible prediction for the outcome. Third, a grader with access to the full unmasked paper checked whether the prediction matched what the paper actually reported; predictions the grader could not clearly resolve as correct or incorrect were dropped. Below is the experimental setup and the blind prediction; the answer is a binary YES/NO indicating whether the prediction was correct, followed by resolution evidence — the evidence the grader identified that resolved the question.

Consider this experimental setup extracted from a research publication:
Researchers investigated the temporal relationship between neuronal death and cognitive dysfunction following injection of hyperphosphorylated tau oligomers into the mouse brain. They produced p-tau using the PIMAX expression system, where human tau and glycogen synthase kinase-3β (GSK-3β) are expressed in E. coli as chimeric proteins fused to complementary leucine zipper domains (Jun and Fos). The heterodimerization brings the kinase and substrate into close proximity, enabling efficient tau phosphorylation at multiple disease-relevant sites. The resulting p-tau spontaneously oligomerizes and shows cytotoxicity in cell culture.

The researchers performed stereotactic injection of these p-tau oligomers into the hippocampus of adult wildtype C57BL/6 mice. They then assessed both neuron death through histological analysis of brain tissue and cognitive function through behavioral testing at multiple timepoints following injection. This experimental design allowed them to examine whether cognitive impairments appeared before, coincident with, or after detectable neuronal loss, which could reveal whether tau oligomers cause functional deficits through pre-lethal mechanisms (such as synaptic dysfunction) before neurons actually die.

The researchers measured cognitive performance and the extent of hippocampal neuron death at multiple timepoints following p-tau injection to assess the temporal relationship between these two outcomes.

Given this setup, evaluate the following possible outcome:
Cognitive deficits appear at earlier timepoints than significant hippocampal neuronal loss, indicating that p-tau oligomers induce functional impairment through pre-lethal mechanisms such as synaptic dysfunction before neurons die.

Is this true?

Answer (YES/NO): YES